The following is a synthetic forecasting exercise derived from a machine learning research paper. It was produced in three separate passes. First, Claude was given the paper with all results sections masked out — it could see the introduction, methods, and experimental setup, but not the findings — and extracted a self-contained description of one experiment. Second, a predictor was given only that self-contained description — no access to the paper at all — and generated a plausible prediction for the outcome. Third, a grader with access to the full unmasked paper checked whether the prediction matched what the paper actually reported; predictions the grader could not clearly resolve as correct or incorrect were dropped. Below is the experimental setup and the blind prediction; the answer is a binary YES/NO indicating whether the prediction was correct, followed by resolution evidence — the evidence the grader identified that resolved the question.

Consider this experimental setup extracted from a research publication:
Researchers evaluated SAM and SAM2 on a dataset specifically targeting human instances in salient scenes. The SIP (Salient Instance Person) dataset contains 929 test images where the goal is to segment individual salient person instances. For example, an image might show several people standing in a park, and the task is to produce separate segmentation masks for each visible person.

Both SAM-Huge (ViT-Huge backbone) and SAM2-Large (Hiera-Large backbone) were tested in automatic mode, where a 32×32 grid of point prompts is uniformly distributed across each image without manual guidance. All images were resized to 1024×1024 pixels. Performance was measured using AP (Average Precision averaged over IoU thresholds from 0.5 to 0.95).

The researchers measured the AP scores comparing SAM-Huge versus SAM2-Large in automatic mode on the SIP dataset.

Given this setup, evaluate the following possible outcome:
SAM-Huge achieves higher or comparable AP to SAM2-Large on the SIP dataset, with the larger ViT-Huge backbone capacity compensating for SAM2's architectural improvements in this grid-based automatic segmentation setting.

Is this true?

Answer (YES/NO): YES